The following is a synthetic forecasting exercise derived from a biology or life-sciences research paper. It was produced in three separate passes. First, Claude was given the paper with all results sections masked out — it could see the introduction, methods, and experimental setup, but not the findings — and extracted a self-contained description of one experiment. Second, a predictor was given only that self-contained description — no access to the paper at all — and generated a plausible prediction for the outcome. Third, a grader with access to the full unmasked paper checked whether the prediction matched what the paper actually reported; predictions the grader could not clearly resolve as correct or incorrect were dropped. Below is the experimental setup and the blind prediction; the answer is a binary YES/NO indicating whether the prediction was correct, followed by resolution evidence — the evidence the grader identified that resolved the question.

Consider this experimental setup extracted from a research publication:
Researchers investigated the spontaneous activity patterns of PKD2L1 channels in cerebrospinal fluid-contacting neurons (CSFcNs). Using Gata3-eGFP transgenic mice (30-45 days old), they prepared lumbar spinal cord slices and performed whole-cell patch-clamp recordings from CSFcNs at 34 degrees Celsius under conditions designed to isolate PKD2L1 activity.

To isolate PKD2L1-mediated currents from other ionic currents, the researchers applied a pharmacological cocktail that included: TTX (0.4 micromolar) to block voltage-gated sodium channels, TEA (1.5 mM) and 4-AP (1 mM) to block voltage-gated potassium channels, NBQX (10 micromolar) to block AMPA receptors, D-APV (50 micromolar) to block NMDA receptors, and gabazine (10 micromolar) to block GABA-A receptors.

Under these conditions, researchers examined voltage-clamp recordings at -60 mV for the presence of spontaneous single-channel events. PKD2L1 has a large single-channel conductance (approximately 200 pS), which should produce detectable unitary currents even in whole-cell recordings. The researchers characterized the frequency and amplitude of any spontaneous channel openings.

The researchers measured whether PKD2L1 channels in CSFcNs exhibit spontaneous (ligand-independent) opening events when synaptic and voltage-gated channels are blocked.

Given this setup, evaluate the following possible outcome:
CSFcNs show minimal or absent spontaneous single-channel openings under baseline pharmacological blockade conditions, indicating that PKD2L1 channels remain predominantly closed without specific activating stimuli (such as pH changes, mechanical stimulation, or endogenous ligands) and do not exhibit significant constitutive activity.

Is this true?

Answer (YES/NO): NO